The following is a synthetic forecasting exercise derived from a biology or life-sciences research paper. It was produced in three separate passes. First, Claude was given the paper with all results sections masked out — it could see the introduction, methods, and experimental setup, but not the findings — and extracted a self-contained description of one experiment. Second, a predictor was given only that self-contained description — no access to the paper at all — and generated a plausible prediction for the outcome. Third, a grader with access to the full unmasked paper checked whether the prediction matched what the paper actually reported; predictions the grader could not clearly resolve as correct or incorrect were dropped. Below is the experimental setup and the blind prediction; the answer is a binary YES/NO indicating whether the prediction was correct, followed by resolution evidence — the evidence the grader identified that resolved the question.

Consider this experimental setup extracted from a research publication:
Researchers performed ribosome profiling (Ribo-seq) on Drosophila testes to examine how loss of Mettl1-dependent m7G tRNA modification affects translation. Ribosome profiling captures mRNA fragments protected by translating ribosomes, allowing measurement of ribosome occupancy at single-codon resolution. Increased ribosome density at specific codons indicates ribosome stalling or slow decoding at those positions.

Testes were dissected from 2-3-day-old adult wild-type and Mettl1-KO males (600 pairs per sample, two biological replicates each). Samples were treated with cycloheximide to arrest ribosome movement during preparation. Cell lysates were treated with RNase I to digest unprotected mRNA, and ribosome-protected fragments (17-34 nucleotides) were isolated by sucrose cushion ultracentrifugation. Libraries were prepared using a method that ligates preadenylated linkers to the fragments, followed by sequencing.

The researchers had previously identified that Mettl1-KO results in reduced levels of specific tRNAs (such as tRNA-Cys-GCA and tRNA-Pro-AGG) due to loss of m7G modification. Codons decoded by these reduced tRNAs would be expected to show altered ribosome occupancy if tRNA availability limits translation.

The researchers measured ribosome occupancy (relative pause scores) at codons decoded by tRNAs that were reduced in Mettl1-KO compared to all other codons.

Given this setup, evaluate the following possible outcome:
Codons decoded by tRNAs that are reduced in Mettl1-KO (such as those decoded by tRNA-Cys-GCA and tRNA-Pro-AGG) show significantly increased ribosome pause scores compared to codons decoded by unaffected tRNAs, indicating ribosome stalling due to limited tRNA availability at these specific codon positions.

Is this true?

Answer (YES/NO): YES